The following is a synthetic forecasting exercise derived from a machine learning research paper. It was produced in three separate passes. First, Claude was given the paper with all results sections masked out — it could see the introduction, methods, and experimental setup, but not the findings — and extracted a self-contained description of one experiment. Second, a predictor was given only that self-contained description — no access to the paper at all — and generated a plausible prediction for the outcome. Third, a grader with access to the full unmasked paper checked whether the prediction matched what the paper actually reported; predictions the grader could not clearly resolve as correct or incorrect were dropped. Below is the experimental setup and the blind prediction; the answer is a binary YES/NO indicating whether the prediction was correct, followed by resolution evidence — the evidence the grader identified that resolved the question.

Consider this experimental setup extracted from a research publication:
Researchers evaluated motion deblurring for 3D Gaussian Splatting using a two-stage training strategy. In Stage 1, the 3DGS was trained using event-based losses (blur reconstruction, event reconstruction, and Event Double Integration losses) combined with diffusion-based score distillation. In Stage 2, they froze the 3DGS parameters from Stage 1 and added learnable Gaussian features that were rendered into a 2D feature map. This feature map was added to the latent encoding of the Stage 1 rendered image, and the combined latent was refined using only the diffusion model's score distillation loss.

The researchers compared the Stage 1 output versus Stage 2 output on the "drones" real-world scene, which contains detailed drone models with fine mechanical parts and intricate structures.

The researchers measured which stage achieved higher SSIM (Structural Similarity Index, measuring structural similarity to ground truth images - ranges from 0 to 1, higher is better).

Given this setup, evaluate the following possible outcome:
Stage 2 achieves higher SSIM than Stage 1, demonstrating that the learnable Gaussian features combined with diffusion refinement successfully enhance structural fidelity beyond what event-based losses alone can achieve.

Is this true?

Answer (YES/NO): NO